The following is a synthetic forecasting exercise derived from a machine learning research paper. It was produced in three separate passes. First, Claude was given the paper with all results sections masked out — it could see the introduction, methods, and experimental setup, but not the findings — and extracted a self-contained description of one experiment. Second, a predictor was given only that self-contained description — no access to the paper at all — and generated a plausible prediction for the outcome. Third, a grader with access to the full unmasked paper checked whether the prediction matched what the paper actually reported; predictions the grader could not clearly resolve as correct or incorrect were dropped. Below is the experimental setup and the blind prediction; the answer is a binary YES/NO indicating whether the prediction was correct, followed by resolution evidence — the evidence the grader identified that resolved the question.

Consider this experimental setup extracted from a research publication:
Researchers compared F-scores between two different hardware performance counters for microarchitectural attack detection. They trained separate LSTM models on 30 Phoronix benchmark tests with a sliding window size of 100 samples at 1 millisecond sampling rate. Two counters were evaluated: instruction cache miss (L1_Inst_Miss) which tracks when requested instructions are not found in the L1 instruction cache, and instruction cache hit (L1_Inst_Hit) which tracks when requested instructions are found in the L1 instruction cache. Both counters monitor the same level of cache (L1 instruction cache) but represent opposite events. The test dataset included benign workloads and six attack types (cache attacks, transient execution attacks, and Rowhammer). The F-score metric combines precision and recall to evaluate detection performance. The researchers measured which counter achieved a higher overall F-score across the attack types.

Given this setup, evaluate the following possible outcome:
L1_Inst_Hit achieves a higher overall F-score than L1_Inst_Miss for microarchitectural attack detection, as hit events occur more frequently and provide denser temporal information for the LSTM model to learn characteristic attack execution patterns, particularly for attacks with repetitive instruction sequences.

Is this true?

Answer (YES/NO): YES